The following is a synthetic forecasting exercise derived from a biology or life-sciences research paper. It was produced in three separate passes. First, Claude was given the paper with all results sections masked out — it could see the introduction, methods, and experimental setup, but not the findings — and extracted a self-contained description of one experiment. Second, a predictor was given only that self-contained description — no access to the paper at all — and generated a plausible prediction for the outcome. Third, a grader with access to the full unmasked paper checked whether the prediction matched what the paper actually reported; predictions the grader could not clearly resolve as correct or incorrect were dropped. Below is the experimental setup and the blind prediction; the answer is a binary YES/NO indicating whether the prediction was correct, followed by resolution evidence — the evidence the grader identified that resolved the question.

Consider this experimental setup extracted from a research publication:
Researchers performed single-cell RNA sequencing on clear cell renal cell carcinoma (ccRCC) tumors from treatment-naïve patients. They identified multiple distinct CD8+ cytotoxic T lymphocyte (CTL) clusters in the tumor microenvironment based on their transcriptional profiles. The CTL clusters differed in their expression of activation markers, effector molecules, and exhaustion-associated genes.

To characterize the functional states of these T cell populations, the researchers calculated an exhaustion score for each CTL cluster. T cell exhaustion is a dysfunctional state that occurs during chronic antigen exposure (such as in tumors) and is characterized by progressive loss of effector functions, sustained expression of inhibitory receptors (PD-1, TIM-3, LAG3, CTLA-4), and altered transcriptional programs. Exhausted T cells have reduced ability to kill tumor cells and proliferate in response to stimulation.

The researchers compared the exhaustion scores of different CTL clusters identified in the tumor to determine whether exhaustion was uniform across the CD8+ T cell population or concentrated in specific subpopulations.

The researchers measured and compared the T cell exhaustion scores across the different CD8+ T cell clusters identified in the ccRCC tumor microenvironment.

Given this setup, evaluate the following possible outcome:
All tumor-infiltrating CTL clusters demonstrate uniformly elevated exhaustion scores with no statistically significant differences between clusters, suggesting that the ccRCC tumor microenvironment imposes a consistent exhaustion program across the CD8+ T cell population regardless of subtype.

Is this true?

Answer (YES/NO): NO